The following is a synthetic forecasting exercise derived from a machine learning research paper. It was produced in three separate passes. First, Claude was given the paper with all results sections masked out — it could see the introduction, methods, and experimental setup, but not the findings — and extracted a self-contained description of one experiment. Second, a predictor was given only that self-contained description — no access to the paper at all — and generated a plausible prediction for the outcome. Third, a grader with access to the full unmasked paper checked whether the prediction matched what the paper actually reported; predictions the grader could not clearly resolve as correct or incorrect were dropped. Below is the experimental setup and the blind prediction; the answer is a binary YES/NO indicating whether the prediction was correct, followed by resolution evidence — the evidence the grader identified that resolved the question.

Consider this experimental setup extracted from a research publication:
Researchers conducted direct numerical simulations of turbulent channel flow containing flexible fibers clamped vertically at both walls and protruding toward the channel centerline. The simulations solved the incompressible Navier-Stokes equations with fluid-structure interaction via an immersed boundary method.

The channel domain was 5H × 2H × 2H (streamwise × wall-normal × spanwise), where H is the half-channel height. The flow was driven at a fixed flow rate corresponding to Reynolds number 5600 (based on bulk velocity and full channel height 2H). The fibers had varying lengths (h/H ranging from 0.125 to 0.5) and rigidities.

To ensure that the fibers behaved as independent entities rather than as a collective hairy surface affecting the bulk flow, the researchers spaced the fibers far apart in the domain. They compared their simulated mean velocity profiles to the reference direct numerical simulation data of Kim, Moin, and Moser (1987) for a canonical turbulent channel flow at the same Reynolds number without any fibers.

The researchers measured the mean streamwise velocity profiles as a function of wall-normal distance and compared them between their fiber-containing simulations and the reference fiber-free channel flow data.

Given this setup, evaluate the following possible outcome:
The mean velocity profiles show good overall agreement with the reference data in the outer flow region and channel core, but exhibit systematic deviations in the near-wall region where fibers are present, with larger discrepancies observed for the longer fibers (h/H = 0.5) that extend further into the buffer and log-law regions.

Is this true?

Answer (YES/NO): NO